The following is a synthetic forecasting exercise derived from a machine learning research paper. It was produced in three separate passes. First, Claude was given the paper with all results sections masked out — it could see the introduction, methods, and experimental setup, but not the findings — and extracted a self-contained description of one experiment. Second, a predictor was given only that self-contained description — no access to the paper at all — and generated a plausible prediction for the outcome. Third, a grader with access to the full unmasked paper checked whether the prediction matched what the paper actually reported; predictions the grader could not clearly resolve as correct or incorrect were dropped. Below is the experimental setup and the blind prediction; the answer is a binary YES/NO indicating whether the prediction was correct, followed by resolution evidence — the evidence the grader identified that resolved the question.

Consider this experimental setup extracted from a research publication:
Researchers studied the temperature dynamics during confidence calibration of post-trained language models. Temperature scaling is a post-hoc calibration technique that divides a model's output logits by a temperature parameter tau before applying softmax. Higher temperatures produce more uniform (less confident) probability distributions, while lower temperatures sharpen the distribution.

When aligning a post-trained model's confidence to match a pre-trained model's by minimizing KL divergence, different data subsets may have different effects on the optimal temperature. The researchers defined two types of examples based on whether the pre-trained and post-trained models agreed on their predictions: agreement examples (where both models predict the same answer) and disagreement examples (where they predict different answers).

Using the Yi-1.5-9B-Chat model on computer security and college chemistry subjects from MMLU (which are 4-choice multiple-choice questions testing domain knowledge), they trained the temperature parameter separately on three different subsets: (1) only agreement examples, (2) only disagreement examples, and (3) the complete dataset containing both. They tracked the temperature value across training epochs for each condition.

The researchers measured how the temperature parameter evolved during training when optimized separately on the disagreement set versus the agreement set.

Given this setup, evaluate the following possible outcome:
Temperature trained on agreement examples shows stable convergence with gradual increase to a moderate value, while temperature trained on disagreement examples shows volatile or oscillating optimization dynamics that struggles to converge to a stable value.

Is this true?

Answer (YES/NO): NO